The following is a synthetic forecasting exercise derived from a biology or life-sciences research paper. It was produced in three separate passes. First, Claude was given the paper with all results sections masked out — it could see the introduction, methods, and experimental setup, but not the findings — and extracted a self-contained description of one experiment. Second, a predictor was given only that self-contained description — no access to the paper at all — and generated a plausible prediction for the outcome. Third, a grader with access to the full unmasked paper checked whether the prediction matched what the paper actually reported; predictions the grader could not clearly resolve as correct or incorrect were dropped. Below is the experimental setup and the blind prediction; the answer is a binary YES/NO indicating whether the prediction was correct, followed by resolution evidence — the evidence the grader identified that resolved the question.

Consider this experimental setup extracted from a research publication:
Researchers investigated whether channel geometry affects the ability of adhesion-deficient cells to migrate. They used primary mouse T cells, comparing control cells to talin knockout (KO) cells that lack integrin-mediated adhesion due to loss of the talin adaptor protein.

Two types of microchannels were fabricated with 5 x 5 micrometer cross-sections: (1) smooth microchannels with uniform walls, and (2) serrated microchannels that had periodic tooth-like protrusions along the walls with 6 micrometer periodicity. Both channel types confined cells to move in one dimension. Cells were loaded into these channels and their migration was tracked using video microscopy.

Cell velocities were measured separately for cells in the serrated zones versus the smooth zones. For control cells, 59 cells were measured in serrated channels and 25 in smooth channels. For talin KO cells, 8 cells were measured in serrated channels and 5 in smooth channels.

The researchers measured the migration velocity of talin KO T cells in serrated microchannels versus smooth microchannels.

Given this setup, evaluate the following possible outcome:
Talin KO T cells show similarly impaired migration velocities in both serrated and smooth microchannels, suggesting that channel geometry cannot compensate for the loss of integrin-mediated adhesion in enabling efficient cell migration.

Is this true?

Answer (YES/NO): NO